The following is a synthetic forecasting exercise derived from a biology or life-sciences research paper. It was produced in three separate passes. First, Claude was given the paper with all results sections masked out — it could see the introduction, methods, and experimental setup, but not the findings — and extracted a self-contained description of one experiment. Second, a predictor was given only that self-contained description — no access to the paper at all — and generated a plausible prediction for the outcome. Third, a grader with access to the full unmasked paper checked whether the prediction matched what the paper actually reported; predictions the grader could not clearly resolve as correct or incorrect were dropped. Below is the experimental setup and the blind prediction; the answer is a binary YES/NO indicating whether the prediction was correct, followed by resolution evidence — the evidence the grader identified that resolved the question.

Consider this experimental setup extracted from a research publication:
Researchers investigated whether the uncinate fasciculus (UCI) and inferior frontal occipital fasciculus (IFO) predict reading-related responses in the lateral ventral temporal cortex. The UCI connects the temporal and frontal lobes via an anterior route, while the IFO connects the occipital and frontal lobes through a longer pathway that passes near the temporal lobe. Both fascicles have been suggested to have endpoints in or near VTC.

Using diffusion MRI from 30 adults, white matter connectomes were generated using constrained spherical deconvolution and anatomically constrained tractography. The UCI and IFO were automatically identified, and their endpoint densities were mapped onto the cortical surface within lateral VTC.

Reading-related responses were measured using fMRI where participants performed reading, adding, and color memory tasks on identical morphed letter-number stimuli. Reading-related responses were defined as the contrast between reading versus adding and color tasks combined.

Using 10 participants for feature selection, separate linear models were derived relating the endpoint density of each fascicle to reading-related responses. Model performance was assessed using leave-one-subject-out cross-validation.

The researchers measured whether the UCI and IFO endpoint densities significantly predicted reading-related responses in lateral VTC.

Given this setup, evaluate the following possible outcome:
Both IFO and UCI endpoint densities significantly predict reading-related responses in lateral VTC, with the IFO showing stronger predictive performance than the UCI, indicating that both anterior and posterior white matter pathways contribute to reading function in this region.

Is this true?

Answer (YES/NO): NO